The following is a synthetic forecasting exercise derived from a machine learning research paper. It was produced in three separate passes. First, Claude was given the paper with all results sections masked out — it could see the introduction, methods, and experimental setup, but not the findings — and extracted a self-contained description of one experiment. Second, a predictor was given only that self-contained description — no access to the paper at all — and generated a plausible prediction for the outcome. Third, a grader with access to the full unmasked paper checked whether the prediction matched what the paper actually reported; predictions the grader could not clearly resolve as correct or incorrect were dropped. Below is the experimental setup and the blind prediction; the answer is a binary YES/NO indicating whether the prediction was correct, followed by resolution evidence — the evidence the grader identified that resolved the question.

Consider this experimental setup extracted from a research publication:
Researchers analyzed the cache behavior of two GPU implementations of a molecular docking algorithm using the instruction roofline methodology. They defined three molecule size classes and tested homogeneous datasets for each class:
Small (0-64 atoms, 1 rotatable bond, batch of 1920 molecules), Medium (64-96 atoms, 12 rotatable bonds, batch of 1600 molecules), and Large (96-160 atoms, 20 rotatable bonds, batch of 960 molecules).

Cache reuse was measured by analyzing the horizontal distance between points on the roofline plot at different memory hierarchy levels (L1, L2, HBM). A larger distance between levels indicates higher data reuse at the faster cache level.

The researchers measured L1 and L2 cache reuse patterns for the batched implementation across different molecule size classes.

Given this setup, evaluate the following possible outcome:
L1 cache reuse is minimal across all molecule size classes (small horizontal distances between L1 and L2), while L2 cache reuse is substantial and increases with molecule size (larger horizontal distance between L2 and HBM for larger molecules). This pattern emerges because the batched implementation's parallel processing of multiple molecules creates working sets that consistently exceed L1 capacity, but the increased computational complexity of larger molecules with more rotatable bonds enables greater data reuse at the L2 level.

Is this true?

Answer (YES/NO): NO